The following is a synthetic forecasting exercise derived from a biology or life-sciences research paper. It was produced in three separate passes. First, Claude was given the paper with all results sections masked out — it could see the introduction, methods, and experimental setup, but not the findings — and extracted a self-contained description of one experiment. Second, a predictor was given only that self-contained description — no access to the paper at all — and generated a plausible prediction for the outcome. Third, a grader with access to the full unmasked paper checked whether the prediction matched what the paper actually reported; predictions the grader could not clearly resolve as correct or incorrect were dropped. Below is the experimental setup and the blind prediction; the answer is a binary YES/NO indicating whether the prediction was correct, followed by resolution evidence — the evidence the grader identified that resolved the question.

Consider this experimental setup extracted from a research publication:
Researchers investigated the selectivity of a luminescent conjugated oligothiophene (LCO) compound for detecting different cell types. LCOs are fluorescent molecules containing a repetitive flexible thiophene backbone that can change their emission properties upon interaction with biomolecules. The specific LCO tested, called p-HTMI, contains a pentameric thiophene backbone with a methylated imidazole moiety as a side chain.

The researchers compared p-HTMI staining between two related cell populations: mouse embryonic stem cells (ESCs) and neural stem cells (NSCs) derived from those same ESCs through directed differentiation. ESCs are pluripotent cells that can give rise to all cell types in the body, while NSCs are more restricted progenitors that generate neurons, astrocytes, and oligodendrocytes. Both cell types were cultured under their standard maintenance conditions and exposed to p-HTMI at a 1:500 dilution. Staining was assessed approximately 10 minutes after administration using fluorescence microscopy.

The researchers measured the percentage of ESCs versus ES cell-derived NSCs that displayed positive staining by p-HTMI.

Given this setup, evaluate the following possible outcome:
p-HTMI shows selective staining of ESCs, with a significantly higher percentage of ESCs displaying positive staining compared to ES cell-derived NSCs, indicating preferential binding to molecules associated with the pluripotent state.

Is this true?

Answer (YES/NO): NO